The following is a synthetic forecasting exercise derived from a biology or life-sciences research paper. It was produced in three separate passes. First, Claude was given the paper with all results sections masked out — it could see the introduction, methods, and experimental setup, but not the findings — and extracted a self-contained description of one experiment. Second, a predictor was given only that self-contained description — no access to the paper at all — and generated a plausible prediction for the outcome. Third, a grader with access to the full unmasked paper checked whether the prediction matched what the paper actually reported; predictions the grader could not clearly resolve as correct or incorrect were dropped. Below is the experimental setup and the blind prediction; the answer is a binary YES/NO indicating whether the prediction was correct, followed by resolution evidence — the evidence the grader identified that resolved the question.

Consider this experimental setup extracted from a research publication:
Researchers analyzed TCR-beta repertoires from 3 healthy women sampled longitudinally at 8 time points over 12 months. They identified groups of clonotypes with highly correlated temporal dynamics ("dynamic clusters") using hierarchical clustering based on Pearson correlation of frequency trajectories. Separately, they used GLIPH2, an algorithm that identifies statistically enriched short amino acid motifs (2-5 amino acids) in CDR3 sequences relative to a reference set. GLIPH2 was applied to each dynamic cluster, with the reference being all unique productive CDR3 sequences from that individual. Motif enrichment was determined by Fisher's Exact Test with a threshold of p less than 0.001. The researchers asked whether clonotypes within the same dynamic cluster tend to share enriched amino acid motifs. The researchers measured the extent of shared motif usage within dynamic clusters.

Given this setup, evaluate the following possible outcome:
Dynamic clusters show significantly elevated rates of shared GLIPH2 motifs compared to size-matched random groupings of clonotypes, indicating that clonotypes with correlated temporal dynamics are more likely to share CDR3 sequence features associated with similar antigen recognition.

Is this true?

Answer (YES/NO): NO